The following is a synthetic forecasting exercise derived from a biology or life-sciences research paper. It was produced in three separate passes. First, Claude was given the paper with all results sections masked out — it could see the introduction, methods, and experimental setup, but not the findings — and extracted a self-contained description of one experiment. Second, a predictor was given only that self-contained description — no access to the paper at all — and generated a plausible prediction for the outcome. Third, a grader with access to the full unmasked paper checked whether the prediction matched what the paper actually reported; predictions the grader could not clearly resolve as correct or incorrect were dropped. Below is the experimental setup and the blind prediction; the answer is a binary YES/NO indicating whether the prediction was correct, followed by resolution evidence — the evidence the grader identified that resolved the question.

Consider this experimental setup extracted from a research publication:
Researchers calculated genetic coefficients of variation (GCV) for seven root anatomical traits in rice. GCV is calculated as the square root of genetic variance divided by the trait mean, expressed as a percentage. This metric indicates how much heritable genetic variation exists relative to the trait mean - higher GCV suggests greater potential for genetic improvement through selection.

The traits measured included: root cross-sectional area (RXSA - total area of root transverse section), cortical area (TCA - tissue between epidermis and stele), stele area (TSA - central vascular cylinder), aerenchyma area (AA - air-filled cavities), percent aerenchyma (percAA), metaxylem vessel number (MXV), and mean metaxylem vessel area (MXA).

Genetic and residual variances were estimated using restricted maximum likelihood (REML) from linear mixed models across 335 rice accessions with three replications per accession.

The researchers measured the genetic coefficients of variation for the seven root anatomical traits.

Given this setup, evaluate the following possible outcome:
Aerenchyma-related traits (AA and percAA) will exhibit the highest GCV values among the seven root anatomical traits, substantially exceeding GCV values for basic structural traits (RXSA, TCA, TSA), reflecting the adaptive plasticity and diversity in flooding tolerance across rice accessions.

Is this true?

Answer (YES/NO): NO